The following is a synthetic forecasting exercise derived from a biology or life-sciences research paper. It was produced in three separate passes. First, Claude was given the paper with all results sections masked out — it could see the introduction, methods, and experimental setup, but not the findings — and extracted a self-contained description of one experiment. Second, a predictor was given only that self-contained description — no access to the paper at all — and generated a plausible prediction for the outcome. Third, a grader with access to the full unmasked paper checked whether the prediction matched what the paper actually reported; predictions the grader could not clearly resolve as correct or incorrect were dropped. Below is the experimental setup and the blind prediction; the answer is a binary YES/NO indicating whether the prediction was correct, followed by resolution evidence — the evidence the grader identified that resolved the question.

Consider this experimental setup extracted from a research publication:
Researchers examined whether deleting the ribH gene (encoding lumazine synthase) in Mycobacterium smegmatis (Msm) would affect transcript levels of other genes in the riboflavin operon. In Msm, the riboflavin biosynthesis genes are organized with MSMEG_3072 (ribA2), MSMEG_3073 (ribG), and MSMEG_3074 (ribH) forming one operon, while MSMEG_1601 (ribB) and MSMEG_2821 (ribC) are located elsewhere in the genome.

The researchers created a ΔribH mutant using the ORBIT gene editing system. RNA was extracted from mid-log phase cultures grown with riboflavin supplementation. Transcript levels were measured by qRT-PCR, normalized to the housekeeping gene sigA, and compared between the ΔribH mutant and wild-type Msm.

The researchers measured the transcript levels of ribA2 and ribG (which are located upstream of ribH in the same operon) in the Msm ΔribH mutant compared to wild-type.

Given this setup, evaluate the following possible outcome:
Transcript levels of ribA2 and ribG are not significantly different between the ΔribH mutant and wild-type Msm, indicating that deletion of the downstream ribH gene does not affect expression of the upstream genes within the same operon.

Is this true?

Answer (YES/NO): YES